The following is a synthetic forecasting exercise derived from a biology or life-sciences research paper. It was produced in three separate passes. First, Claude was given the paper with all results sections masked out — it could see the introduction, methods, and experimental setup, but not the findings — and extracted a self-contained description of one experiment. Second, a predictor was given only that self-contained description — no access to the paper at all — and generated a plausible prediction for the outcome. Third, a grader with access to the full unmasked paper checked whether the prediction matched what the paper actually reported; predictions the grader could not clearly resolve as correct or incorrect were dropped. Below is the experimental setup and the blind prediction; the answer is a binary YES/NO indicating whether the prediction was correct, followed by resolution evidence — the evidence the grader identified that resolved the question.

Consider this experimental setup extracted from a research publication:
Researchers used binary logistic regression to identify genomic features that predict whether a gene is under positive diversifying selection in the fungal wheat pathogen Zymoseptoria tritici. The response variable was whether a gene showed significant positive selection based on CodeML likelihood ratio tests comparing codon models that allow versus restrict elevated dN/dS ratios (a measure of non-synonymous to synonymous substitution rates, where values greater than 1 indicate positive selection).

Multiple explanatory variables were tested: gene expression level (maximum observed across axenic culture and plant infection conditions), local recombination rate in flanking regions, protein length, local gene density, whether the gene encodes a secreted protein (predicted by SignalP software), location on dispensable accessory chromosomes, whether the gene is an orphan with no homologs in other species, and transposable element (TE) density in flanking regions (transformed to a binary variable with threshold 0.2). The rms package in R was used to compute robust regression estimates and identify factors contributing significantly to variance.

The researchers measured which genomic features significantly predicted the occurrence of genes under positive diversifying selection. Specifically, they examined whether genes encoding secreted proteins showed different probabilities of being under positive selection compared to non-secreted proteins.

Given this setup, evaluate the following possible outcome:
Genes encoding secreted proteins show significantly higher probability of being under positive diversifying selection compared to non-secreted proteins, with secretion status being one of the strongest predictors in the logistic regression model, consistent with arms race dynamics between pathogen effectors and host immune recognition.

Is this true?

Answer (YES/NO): NO